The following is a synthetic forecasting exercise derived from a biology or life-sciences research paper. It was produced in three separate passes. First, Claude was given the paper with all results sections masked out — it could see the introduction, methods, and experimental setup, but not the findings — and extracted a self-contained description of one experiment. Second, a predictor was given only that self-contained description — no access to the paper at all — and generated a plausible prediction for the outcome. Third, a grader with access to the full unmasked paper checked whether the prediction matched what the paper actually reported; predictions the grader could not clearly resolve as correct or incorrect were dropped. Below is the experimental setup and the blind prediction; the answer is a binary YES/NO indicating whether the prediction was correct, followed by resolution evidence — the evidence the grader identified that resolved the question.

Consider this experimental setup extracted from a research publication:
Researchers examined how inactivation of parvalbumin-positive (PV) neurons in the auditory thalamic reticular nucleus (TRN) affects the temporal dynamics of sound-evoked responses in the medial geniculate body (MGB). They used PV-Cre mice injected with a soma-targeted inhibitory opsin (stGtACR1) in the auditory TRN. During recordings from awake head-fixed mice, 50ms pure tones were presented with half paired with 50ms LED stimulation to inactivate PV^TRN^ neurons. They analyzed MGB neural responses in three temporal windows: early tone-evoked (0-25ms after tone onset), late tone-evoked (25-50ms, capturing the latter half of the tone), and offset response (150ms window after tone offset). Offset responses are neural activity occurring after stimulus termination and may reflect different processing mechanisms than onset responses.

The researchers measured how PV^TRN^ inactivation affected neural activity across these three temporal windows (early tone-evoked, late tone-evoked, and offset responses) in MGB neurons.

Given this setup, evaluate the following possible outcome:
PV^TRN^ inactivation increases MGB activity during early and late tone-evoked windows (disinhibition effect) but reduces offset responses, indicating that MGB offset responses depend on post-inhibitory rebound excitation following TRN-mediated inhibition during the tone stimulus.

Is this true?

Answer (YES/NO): NO